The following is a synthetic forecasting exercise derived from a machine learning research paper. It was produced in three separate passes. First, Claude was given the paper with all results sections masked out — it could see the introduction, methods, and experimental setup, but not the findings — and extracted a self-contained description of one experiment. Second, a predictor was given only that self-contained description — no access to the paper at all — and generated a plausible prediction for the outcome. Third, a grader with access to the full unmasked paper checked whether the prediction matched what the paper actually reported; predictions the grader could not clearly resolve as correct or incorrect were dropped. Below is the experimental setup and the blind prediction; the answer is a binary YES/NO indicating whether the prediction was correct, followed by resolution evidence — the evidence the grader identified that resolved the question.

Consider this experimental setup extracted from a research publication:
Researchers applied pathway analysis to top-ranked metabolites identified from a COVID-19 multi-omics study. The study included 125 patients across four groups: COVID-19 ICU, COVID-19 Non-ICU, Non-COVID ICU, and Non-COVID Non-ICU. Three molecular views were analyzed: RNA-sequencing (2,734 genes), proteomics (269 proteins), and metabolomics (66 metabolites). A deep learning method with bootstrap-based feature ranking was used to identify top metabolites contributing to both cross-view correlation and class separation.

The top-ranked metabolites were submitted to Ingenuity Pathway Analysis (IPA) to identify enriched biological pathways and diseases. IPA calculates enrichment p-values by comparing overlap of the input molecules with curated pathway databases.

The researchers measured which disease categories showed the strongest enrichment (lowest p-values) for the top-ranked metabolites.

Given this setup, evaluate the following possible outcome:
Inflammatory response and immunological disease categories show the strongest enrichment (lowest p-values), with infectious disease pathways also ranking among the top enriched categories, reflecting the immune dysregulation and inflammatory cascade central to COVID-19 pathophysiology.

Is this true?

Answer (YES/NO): NO